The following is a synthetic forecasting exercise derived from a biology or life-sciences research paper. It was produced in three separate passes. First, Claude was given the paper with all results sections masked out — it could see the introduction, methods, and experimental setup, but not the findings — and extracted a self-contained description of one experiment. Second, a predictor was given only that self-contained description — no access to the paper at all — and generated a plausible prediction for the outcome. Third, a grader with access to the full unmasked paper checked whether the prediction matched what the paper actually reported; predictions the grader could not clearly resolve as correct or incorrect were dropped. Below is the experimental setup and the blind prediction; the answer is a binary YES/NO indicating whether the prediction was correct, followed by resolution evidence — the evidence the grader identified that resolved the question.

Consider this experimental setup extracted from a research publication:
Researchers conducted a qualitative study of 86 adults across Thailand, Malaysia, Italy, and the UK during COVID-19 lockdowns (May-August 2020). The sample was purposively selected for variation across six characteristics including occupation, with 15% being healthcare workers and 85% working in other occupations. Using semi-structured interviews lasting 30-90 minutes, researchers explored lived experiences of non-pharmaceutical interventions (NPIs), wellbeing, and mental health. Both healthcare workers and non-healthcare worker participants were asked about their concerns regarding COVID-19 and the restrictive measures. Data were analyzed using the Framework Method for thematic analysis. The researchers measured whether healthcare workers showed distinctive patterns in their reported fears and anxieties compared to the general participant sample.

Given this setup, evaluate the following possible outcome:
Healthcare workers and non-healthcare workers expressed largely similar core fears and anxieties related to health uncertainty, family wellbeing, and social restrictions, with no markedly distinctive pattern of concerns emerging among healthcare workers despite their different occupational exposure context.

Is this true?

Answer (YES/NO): NO